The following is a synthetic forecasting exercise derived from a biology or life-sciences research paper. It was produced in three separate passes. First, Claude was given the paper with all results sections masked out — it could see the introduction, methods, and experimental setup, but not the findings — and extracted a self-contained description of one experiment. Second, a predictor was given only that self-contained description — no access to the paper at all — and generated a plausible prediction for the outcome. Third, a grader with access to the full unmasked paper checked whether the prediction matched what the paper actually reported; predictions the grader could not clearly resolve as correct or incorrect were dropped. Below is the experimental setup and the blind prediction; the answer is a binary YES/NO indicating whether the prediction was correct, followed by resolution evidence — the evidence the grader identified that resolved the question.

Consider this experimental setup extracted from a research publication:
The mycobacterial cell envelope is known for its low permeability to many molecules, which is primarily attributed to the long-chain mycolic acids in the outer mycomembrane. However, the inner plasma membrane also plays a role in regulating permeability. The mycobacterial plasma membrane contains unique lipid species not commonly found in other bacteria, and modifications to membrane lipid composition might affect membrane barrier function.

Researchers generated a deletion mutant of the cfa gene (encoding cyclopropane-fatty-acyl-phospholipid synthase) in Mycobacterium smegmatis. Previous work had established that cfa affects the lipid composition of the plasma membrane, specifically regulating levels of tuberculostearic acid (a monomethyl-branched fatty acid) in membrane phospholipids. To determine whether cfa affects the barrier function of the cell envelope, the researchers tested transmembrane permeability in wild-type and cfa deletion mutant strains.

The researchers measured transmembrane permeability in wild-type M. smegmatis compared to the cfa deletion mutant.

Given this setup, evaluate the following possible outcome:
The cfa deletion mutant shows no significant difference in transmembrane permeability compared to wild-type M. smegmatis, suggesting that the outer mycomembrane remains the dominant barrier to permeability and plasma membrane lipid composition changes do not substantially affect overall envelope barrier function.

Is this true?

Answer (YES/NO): YES